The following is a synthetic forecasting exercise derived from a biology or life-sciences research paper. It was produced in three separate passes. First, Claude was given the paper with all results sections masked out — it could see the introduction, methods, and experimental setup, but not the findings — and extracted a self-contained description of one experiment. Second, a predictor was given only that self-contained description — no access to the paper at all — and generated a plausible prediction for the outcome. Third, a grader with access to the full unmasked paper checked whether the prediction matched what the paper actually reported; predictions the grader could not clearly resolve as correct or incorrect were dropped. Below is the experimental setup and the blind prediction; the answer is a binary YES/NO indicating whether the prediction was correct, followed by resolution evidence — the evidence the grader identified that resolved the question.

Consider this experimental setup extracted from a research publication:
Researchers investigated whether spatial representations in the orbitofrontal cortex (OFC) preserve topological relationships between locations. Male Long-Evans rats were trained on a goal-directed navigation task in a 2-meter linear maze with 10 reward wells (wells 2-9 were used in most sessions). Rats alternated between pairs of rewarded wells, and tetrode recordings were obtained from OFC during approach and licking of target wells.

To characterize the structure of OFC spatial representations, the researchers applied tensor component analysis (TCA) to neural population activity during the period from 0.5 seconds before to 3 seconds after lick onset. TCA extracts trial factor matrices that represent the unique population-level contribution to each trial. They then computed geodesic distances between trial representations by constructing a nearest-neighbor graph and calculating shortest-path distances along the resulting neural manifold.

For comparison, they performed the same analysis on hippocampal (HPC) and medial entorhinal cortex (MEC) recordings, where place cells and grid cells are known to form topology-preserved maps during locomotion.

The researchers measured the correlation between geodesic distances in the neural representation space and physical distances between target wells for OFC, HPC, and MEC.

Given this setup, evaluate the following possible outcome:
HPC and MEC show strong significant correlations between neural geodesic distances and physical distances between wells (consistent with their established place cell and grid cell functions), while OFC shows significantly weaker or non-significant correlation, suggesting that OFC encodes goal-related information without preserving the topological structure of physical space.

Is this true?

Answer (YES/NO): NO